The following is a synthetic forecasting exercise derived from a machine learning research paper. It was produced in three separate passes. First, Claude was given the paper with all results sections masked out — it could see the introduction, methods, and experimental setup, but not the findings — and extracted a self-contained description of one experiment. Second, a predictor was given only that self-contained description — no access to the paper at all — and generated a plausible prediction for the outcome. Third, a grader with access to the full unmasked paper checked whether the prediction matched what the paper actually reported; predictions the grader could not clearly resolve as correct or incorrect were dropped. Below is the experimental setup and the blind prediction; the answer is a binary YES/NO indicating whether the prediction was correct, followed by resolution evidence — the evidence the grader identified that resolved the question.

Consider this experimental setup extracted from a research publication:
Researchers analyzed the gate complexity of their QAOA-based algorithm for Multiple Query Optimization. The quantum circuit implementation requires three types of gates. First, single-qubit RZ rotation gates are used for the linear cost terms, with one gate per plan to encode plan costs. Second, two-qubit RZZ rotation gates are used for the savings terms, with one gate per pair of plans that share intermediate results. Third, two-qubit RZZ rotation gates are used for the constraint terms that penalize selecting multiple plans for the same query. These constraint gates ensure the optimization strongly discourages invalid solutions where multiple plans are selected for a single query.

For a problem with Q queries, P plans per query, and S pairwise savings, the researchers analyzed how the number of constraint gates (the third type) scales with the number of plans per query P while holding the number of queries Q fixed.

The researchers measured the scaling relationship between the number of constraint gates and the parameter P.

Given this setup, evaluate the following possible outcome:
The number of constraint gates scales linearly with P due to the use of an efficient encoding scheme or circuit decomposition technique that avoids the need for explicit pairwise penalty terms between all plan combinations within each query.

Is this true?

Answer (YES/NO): NO